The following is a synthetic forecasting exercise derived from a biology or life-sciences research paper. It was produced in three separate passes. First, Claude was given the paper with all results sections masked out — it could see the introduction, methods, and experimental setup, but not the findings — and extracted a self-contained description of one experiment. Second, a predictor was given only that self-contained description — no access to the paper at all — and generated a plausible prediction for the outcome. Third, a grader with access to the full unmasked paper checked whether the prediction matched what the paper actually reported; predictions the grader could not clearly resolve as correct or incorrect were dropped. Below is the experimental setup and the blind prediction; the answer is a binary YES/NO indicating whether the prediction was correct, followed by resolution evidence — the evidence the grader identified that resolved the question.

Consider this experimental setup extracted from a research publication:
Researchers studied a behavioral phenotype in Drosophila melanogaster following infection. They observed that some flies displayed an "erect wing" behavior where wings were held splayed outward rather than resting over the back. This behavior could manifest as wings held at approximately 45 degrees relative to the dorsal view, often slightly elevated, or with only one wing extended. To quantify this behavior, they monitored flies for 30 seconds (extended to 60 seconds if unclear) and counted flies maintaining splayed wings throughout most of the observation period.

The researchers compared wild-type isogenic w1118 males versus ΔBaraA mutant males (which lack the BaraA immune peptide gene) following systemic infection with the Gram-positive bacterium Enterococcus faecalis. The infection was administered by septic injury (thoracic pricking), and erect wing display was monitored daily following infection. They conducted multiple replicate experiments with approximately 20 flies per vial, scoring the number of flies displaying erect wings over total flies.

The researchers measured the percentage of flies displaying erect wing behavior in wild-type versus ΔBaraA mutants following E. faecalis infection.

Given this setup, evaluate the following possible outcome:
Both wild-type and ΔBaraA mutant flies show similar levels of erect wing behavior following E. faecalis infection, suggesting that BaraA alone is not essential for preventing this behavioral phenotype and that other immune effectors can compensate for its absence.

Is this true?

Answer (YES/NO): NO